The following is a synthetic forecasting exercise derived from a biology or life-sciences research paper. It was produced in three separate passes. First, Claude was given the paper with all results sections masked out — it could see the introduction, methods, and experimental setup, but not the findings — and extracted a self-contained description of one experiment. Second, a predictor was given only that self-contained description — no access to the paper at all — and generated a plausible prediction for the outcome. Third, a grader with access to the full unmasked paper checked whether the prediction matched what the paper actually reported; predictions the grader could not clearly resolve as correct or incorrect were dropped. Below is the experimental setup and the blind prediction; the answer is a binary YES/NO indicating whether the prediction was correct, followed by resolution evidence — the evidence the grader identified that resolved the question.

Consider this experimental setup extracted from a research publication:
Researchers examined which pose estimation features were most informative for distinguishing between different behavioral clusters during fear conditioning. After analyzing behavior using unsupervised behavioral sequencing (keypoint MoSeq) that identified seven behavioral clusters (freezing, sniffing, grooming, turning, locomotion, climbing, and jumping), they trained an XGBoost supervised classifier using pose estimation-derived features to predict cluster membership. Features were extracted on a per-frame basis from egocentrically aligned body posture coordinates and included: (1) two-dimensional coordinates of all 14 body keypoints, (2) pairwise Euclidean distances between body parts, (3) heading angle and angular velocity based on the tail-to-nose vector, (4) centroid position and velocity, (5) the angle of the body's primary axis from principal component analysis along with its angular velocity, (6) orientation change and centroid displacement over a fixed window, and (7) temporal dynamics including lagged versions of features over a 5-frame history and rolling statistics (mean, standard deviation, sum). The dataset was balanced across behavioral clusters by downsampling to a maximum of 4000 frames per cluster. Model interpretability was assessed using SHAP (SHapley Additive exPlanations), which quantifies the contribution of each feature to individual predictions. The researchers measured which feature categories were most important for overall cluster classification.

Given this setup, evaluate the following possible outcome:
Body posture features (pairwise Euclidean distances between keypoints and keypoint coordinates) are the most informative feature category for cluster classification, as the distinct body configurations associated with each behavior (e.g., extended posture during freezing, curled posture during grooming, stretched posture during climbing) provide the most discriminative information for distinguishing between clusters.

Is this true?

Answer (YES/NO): NO